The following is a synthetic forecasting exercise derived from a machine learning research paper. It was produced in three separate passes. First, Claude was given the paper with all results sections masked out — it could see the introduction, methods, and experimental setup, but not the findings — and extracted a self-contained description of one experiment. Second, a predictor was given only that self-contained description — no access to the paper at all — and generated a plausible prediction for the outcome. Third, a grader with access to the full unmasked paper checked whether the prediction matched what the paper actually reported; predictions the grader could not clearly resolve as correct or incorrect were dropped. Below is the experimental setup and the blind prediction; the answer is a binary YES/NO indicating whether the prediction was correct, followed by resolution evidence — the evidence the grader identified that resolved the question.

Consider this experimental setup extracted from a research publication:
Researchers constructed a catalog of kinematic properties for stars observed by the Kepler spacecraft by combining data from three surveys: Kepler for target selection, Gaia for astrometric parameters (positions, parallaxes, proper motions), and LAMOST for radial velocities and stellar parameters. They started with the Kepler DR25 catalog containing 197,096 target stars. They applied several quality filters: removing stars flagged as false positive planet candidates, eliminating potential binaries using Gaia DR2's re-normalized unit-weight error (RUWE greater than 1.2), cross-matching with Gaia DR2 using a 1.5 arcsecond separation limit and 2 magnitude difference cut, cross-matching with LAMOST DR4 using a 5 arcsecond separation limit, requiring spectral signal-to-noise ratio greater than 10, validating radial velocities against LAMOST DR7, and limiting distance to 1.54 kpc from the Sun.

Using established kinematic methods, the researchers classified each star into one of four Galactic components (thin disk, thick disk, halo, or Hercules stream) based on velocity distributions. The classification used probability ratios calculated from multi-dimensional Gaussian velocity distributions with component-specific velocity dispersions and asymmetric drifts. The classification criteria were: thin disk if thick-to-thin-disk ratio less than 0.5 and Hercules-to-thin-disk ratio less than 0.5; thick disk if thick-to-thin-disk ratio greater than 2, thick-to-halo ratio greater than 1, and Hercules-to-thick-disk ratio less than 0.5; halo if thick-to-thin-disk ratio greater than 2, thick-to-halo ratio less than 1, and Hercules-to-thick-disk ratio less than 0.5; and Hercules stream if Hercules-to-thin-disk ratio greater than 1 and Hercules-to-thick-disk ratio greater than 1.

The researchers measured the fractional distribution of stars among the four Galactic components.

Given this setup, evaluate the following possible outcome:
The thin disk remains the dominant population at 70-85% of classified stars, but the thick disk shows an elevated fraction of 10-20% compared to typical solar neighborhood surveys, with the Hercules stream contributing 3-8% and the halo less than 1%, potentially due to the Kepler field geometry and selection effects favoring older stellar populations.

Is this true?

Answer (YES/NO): NO